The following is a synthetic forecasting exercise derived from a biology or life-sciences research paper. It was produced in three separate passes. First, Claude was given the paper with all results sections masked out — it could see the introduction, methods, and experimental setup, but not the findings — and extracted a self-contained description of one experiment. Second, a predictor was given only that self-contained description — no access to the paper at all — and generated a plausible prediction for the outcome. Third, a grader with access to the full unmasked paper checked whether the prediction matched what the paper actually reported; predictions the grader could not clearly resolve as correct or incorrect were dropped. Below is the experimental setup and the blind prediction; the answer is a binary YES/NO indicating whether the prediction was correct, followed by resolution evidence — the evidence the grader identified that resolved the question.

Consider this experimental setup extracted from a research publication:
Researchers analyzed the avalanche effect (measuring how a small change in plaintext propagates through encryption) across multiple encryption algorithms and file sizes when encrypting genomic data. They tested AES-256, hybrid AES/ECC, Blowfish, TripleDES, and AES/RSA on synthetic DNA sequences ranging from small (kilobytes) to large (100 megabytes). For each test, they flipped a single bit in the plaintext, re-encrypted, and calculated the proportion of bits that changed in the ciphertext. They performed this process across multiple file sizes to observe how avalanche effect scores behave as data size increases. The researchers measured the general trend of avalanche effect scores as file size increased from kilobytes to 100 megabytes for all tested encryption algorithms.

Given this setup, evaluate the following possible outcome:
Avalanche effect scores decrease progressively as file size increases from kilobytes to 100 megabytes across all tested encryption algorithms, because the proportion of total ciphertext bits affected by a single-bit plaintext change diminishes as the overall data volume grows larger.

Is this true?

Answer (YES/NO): YES